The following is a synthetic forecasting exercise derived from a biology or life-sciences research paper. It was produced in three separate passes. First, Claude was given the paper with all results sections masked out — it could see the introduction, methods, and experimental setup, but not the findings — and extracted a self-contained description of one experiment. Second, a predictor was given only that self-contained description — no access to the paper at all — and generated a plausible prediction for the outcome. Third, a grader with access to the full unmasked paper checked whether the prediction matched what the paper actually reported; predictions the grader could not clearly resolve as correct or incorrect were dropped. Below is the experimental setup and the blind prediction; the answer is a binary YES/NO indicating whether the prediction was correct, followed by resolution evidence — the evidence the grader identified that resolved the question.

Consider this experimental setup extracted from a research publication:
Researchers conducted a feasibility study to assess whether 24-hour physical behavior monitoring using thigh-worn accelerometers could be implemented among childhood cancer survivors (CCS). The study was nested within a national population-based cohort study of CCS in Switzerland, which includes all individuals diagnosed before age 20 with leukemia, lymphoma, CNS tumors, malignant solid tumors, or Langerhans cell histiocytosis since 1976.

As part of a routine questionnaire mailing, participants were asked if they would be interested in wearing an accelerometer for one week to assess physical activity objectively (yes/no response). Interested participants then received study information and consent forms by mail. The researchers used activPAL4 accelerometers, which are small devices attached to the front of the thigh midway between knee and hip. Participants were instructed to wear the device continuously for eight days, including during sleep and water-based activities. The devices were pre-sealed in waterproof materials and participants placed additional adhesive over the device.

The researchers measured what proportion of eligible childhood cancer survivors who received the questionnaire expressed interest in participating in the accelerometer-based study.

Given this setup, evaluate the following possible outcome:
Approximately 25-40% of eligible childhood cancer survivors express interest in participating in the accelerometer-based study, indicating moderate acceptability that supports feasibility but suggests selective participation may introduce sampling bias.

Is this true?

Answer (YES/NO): NO